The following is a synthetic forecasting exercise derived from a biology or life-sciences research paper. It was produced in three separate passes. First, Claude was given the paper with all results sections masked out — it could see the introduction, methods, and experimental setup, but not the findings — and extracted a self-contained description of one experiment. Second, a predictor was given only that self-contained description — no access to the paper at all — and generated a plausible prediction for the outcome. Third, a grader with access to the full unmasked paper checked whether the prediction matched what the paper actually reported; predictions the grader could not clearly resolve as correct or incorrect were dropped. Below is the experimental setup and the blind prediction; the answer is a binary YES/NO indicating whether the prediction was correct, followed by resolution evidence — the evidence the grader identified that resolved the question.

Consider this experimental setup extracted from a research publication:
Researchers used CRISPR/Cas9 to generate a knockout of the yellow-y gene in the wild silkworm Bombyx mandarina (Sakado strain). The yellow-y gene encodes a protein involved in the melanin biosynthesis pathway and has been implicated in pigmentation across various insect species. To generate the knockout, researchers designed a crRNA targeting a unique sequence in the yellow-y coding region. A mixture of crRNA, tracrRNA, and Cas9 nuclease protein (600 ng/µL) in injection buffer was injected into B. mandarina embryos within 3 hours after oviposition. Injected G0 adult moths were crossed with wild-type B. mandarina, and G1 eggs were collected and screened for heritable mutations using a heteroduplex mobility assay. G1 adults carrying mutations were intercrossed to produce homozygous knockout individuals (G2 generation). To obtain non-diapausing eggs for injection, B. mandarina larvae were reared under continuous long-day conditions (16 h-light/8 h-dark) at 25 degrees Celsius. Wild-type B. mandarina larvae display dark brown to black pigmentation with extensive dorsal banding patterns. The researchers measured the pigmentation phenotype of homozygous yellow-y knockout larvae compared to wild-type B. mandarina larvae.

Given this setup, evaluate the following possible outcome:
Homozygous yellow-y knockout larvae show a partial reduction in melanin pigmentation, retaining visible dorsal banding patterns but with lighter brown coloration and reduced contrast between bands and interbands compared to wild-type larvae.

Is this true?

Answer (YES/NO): NO